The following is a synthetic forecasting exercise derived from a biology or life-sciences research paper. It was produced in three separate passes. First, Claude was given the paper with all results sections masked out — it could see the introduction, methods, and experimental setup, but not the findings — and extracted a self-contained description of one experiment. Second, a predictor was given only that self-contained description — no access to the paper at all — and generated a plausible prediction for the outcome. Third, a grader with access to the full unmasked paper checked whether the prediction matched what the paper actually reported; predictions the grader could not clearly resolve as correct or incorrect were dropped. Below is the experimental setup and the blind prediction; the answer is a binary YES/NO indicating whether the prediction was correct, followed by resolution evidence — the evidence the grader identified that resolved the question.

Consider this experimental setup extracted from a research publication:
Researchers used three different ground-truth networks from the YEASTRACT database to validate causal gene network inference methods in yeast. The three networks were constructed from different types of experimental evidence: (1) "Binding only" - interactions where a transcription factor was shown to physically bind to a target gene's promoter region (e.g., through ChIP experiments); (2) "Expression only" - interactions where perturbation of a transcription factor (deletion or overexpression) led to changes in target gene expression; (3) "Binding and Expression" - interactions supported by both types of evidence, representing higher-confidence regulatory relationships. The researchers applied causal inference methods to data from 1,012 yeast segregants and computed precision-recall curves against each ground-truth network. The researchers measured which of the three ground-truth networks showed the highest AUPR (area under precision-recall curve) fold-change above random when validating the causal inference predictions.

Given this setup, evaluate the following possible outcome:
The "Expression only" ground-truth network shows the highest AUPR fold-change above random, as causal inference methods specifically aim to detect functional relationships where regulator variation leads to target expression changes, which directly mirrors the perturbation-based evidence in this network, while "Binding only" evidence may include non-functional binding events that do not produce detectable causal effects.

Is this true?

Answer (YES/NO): NO